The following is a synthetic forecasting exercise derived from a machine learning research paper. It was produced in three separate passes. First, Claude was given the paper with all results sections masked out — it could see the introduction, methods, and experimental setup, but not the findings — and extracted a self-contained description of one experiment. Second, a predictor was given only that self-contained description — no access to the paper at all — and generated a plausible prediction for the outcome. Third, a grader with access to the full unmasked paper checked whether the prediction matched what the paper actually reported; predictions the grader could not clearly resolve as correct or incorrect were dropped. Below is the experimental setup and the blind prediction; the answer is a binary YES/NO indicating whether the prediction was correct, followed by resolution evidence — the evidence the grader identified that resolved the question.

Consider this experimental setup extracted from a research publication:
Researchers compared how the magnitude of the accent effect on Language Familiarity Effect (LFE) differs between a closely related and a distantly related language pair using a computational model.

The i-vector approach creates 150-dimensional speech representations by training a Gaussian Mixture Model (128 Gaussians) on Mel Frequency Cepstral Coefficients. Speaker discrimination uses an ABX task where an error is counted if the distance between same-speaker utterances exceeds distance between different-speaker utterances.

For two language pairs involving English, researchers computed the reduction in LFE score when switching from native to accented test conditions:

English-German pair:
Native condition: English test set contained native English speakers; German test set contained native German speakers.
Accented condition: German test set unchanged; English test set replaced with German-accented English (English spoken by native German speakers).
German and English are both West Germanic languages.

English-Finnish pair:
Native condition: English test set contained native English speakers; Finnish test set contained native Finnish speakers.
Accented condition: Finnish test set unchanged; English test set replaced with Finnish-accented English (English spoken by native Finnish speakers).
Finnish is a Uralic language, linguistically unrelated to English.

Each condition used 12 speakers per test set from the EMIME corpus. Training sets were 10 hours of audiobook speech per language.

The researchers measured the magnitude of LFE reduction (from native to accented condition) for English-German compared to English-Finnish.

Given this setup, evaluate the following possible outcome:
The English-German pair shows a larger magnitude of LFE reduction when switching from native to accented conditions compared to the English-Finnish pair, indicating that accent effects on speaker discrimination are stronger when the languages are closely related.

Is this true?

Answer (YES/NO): NO